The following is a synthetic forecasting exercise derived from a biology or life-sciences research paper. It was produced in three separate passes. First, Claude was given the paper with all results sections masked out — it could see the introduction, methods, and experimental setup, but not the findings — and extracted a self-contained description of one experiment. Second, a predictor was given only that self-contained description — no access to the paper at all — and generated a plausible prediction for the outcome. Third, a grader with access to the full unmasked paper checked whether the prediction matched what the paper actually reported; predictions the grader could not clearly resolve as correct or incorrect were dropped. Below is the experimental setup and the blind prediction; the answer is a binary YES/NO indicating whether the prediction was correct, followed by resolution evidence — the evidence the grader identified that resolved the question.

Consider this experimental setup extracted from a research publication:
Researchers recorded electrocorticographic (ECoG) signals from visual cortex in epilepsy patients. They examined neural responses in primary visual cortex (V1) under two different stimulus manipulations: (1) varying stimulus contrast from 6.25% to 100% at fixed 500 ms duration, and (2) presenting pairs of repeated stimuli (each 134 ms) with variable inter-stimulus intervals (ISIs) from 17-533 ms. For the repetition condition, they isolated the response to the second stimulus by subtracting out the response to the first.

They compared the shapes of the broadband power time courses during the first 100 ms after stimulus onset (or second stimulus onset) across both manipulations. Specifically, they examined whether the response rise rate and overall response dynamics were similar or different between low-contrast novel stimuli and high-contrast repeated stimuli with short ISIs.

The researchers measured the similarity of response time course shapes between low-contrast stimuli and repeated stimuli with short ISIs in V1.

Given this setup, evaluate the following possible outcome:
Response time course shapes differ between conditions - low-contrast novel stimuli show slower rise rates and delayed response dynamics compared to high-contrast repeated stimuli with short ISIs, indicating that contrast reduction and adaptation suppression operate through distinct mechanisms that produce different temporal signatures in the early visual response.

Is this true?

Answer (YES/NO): NO